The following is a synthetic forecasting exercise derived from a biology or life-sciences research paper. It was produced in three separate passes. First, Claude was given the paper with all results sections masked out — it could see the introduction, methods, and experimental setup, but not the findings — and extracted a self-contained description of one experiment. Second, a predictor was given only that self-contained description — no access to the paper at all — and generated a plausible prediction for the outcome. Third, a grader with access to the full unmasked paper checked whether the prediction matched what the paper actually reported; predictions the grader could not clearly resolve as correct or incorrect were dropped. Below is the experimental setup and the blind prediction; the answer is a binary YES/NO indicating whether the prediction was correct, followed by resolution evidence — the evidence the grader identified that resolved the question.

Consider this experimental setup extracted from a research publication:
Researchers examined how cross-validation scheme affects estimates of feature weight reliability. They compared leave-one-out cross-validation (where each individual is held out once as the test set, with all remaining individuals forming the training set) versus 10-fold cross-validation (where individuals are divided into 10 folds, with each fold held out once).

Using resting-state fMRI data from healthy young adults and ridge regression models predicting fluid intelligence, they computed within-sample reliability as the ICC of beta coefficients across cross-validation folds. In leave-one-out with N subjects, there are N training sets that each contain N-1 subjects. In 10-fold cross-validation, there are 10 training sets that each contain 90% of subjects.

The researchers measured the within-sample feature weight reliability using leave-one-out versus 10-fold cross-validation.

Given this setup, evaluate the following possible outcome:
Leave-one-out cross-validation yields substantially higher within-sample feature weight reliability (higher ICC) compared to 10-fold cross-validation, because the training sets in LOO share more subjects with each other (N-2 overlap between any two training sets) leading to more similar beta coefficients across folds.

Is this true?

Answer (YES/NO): NO